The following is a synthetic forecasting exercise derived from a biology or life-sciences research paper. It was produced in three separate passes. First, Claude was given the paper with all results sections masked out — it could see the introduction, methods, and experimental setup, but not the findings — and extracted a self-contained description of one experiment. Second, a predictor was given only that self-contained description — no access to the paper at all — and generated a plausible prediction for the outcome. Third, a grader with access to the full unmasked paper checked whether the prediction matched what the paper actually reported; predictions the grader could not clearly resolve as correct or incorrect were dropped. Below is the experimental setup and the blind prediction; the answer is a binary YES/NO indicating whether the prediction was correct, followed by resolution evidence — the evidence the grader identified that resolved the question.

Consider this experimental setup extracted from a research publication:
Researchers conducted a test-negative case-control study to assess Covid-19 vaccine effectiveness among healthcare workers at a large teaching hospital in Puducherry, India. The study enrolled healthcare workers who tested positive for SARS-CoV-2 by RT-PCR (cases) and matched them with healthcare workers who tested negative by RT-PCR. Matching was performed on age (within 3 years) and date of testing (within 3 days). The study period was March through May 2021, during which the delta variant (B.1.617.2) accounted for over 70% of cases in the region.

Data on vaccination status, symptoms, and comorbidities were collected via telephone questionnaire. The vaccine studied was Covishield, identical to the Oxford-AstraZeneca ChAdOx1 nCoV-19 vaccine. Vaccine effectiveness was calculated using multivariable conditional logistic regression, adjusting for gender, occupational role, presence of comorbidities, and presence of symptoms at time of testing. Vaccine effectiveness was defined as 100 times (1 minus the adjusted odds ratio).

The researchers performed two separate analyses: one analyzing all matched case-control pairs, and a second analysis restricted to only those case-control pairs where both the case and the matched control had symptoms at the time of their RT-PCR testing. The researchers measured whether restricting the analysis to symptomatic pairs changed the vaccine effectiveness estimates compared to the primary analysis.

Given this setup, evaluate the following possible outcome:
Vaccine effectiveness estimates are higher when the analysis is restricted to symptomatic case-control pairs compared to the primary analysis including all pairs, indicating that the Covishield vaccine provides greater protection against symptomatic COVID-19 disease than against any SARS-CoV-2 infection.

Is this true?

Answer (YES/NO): NO